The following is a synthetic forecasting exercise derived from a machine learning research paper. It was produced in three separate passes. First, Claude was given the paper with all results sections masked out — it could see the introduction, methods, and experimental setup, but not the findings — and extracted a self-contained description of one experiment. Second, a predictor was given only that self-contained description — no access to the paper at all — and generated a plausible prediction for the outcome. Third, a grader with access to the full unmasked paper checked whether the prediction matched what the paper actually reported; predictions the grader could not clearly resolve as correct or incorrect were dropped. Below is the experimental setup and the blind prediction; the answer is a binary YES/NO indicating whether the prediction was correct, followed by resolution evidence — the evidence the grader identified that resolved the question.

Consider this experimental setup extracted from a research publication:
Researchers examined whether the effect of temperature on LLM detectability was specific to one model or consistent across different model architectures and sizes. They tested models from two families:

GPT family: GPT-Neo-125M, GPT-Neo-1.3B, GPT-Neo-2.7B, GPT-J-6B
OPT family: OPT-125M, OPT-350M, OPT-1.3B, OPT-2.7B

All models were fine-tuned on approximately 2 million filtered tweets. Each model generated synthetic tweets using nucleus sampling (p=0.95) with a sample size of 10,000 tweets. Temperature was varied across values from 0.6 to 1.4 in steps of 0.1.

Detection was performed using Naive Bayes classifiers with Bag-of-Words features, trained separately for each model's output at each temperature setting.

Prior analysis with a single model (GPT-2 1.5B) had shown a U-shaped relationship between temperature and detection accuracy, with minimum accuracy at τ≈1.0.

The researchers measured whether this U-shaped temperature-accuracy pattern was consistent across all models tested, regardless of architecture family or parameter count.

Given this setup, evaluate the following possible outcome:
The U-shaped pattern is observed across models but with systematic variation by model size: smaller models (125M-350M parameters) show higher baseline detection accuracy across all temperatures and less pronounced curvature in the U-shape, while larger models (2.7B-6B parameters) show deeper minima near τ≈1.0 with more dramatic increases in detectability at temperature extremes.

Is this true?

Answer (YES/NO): NO